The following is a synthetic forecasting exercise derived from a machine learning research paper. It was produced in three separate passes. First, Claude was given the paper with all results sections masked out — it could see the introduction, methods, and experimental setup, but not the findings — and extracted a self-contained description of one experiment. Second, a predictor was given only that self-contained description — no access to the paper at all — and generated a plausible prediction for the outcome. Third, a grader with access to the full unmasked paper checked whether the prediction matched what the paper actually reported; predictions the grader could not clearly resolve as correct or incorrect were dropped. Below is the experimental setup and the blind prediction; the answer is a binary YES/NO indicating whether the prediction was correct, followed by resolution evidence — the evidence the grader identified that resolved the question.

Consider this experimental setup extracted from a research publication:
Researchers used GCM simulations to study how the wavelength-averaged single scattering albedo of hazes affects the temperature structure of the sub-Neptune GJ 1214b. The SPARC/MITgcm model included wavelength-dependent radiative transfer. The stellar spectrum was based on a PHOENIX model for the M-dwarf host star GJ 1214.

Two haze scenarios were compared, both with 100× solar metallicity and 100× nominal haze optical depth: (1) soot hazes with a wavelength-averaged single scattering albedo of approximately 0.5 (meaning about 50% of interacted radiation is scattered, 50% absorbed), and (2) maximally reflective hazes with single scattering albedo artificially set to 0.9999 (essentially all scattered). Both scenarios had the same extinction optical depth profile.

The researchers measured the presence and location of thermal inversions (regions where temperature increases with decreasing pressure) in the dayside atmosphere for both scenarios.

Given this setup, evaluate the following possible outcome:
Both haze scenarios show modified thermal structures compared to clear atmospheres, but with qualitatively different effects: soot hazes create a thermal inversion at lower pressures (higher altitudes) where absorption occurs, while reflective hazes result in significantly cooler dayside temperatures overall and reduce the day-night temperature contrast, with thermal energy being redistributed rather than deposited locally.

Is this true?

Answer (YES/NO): NO